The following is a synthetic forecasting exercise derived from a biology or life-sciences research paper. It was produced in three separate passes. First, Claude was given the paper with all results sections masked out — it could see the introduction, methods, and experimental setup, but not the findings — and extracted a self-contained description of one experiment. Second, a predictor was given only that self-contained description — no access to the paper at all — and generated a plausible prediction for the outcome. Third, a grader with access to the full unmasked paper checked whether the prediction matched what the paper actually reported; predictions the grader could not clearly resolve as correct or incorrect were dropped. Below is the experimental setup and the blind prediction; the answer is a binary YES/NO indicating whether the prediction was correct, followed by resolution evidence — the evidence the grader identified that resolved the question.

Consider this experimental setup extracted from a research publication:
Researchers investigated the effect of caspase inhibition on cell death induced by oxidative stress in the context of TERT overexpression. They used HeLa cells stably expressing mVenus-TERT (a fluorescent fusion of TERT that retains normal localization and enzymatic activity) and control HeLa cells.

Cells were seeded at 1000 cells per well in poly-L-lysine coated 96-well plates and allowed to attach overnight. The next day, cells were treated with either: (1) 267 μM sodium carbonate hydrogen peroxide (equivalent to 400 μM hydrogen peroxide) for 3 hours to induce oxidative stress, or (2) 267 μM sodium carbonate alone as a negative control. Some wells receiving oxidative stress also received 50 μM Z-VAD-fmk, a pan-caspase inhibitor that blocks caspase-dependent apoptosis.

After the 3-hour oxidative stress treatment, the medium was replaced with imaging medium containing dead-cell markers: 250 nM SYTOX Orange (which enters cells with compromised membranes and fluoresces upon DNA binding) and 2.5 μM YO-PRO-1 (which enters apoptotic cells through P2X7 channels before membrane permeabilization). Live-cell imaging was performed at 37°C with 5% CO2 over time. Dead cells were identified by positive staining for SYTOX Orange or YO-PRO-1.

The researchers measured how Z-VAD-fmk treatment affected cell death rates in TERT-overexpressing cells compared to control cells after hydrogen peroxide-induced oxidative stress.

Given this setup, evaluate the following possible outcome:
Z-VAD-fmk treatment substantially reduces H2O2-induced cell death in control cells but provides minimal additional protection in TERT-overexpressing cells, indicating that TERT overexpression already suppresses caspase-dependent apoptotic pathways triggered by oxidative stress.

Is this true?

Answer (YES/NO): NO